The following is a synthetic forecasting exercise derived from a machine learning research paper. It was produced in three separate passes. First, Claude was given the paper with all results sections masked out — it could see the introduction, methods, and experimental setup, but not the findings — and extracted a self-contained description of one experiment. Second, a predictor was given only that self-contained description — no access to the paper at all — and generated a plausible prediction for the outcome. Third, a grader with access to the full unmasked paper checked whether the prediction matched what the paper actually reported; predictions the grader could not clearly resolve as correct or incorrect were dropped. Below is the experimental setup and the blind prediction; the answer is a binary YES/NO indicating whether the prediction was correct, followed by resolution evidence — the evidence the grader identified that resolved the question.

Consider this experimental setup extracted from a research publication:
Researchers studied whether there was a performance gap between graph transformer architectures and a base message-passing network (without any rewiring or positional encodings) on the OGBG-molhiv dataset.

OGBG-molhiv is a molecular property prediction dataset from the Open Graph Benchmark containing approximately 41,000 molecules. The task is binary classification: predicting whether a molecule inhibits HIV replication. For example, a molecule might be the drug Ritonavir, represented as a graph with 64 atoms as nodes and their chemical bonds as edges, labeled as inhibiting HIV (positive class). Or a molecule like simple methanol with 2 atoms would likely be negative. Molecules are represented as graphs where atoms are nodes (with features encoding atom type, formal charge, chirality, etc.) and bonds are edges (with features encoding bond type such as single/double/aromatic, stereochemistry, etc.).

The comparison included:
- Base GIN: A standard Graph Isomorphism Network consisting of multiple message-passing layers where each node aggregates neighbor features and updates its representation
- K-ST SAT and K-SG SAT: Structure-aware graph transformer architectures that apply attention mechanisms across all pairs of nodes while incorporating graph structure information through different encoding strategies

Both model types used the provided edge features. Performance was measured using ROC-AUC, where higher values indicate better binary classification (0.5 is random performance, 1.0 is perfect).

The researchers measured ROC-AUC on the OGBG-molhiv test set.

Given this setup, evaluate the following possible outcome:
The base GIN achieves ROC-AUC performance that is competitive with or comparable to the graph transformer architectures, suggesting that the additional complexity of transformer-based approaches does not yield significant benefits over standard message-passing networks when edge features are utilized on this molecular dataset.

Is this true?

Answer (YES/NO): NO